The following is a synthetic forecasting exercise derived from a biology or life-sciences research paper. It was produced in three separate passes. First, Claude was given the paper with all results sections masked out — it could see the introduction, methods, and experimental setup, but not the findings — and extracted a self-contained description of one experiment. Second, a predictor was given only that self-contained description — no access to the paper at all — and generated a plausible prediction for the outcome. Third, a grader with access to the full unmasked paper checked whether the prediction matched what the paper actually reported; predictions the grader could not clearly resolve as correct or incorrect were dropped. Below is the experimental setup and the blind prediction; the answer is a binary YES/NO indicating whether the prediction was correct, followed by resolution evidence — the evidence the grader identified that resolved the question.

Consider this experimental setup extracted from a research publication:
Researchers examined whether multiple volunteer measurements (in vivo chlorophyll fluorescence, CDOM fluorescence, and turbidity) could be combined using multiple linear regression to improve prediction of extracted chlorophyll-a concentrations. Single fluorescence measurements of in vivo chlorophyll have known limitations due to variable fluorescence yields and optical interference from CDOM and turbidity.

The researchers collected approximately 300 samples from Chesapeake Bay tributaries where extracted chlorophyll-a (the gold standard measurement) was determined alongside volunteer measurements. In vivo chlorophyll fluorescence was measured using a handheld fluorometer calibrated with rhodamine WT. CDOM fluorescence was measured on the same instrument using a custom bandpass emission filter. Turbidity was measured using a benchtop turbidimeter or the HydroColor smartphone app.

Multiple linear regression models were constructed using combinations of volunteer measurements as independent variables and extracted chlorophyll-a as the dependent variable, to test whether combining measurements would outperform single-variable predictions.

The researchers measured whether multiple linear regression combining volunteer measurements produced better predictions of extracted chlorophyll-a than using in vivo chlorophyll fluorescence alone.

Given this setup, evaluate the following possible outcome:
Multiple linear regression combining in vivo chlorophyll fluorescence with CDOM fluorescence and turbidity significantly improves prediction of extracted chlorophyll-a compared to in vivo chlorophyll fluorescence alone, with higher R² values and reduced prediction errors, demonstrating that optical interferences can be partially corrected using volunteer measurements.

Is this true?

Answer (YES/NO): NO